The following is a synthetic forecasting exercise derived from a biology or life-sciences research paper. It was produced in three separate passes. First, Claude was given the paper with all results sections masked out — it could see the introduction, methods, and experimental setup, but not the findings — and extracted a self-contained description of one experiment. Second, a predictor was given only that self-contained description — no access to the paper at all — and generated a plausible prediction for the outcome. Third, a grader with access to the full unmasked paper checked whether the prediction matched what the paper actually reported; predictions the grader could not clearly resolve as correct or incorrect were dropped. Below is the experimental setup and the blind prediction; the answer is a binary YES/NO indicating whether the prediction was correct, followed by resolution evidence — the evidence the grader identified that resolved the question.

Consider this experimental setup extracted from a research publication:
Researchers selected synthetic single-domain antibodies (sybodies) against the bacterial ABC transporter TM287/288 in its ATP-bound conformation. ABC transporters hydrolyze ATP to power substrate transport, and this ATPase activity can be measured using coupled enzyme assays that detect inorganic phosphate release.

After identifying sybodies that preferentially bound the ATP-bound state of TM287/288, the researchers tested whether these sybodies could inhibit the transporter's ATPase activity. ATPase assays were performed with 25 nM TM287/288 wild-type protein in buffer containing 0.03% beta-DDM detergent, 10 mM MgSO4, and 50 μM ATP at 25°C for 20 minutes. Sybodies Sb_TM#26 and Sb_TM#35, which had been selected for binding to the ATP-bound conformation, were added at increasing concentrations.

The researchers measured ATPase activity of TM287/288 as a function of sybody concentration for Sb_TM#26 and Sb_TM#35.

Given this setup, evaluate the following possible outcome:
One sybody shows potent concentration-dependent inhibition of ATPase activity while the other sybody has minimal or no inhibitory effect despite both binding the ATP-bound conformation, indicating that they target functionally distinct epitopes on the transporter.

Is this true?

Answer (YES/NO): NO